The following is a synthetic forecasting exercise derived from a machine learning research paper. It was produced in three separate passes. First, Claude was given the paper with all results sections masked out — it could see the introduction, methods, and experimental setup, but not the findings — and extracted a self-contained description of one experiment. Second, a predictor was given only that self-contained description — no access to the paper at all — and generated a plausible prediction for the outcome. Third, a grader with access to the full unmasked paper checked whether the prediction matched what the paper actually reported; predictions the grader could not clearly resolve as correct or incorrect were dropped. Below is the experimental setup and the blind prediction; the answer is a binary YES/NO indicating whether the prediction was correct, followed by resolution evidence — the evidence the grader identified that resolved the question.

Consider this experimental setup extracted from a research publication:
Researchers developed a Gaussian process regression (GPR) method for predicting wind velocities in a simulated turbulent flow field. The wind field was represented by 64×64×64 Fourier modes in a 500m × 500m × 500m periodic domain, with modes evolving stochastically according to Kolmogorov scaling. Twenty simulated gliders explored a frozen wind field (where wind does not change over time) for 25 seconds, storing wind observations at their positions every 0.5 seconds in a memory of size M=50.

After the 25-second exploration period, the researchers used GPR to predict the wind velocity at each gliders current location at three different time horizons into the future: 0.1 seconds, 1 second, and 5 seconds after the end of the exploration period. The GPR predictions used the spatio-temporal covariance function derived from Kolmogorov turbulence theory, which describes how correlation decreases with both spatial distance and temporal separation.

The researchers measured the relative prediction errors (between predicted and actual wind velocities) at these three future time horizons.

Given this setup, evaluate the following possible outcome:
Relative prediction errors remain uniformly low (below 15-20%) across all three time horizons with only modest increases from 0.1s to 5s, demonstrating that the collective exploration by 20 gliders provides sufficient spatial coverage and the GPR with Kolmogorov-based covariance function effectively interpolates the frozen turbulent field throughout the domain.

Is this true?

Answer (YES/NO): NO